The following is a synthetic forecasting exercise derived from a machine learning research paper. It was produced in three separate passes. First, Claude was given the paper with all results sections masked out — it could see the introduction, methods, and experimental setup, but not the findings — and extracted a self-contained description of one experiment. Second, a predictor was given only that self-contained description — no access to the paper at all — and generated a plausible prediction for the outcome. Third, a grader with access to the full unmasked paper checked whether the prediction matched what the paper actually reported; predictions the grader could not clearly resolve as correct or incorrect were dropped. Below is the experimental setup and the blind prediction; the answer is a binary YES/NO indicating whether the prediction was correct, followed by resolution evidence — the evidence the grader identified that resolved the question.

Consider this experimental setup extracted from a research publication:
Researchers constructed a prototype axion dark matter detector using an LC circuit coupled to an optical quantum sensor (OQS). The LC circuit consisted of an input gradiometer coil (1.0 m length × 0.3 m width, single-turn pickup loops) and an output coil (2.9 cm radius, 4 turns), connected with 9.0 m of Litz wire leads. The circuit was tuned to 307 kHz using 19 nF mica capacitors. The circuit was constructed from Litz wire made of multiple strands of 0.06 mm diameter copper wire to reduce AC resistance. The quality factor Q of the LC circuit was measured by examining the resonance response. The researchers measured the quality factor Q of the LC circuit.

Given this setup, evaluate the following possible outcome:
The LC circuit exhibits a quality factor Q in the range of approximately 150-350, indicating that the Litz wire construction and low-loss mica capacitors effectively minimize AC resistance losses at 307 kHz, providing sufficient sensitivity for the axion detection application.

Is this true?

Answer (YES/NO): NO